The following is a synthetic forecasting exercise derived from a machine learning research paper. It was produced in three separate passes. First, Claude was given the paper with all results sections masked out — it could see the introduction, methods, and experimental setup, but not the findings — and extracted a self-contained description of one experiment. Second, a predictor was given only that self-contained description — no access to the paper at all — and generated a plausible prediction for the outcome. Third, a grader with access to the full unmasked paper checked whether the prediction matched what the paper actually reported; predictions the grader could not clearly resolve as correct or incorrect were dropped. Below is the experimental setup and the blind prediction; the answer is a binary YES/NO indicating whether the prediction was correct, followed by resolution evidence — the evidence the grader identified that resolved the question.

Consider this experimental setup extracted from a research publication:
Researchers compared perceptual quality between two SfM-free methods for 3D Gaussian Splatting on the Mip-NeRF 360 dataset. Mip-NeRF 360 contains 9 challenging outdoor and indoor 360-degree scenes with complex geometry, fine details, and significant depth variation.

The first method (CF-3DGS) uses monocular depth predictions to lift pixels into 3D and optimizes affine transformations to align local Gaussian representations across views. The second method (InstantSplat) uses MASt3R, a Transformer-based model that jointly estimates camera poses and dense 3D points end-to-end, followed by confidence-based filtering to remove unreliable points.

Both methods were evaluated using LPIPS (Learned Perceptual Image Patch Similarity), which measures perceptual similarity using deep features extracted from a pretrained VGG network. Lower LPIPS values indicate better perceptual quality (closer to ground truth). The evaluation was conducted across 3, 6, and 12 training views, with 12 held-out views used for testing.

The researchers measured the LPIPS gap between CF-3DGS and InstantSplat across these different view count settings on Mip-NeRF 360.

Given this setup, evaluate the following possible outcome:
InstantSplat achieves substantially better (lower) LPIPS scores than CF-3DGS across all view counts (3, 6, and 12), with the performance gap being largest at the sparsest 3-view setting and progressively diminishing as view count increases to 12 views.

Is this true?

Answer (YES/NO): NO